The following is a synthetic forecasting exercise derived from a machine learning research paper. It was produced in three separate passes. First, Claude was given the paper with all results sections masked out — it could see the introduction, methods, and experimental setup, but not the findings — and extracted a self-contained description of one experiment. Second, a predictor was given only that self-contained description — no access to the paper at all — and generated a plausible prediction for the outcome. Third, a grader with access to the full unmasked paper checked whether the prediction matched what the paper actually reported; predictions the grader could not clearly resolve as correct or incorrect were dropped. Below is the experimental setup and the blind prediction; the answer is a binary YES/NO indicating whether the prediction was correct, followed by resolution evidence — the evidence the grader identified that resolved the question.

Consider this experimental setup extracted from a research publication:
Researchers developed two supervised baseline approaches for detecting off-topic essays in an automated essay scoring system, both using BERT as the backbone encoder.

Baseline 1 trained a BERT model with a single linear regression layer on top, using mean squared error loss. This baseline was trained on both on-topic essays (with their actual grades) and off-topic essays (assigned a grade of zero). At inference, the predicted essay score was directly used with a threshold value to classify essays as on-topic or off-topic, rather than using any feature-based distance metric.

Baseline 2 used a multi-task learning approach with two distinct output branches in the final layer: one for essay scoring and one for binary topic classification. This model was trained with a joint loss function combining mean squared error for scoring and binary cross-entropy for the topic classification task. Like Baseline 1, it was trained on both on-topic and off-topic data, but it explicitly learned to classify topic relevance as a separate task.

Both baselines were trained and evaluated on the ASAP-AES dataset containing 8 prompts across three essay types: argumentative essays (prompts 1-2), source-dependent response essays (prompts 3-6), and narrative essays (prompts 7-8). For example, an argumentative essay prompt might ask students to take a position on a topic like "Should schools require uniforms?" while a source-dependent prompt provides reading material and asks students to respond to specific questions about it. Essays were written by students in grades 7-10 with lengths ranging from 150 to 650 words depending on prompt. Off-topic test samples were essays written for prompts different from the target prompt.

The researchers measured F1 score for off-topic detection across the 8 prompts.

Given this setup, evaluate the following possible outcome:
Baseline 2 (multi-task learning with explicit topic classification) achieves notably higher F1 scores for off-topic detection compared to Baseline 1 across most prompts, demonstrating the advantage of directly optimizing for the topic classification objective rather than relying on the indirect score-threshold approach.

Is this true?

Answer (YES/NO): YES